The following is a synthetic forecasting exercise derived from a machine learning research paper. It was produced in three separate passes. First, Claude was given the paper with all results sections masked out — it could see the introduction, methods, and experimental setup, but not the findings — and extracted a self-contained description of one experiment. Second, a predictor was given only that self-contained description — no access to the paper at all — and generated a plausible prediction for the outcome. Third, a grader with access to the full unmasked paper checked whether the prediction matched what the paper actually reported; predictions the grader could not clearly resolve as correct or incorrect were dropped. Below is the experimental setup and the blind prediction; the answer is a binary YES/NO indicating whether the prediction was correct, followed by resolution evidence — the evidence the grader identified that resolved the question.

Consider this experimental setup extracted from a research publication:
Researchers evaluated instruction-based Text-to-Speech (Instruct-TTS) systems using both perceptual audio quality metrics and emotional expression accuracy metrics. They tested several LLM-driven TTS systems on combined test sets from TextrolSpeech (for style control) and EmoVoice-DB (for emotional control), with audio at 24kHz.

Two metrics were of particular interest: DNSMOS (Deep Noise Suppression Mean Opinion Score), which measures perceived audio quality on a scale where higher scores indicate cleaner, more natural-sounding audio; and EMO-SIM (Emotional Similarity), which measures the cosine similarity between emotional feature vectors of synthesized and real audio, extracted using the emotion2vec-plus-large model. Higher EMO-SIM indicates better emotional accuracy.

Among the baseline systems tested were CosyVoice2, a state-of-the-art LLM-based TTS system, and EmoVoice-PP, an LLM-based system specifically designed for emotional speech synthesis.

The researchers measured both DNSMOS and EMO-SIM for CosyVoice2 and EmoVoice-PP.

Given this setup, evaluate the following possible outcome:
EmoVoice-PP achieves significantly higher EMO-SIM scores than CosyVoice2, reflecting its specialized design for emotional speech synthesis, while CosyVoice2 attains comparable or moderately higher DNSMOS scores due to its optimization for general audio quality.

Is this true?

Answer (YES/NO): NO